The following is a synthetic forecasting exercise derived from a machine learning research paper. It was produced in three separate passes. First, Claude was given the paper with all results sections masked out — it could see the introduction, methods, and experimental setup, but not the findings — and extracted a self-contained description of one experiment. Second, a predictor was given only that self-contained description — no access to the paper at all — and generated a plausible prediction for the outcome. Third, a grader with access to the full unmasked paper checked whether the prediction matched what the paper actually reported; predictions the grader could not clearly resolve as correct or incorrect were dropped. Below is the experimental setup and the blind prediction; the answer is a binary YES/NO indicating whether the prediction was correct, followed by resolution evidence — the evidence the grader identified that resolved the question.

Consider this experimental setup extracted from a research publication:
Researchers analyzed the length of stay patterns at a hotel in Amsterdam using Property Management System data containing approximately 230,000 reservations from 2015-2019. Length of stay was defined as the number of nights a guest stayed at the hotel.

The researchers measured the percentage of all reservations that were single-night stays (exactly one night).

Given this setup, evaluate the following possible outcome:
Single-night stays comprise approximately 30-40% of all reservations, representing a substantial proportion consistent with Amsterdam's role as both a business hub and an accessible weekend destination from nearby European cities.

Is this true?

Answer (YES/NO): YES